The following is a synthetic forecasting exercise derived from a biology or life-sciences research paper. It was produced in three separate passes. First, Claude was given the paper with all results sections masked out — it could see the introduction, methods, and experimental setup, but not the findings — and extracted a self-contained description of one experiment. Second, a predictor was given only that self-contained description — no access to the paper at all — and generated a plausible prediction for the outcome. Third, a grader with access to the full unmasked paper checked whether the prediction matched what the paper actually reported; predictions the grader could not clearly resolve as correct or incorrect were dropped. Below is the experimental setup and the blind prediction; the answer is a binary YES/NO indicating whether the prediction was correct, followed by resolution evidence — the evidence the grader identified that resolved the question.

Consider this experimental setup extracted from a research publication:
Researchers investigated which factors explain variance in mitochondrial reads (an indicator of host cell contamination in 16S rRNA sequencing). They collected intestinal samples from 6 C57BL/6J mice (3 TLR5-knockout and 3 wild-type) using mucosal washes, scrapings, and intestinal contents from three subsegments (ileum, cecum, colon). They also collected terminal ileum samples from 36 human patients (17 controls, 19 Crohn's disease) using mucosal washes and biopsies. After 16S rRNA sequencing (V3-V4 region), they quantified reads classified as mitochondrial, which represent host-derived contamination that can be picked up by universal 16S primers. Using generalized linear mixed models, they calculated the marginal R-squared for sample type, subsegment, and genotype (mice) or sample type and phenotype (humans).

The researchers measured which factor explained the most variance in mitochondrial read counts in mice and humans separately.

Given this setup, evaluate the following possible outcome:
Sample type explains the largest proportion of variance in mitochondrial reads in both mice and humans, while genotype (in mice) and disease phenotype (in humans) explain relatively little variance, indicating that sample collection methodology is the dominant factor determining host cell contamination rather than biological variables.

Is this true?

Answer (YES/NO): NO